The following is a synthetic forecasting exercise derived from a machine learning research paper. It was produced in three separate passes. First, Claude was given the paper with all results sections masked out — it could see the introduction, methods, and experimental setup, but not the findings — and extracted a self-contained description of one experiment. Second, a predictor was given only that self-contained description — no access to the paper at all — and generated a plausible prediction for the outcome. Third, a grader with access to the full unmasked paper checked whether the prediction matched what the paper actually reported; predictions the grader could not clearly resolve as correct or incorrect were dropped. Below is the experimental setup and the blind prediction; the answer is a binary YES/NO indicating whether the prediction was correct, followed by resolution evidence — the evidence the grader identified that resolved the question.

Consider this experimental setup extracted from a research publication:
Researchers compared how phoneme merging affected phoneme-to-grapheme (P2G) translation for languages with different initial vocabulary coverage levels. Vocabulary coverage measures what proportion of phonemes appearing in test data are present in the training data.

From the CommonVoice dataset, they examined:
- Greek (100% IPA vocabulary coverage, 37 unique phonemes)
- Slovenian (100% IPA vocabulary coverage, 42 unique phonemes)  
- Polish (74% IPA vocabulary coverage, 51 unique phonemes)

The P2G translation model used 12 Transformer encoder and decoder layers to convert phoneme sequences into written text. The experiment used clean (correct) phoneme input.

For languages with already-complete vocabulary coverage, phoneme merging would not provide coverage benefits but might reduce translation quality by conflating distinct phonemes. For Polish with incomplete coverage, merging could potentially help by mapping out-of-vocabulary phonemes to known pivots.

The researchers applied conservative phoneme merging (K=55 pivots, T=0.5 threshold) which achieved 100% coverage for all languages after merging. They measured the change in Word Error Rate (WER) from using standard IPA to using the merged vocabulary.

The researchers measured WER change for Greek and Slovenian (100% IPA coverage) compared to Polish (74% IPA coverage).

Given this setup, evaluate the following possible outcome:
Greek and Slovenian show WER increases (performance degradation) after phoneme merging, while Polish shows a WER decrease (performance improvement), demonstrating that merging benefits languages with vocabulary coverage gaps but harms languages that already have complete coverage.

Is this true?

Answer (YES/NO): NO